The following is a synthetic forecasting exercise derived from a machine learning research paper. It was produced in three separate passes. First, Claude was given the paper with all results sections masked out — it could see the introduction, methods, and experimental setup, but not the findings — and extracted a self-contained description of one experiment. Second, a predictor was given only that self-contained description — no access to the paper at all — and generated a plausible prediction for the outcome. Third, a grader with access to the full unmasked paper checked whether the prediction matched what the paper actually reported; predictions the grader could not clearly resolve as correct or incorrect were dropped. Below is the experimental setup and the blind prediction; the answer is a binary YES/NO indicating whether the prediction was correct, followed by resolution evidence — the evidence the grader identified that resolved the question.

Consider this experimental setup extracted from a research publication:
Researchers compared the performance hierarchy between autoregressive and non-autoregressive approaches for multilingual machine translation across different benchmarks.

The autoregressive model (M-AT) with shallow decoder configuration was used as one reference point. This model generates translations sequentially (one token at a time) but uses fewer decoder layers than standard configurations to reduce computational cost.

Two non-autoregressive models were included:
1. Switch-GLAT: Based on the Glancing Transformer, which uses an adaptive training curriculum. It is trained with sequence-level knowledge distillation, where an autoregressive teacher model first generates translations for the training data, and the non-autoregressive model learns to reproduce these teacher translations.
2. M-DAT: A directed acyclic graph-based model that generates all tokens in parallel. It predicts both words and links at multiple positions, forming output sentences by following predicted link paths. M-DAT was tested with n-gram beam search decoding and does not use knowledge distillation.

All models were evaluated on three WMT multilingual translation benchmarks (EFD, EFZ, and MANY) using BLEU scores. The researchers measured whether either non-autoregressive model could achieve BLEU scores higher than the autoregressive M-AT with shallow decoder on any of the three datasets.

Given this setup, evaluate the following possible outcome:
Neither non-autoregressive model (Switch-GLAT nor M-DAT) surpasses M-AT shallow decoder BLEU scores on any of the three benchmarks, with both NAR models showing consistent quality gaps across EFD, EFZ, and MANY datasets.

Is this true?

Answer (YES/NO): NO